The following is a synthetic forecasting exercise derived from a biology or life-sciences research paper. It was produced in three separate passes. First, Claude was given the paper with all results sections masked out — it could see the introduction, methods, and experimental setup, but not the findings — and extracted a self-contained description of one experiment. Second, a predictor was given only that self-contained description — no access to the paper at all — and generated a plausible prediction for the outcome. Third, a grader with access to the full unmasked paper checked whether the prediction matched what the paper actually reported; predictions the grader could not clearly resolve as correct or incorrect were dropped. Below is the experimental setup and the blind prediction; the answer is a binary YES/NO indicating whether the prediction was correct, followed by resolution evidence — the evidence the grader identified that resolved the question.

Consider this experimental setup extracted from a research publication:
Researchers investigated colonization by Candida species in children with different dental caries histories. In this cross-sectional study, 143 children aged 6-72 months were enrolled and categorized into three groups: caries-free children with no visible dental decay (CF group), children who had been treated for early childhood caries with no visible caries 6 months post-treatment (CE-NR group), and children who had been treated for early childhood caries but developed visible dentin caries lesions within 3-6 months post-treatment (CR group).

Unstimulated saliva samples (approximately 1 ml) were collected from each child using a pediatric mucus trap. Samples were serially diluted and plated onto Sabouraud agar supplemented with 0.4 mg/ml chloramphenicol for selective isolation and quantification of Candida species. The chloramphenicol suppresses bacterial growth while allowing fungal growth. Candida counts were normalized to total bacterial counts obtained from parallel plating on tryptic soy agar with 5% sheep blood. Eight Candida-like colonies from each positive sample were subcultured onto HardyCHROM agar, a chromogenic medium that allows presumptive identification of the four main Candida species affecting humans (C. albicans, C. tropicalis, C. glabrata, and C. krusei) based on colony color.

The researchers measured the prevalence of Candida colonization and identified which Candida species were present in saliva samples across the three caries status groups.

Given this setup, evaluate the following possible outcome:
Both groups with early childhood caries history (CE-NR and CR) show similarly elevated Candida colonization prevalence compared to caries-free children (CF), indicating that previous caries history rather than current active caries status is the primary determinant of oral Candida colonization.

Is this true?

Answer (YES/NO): NO